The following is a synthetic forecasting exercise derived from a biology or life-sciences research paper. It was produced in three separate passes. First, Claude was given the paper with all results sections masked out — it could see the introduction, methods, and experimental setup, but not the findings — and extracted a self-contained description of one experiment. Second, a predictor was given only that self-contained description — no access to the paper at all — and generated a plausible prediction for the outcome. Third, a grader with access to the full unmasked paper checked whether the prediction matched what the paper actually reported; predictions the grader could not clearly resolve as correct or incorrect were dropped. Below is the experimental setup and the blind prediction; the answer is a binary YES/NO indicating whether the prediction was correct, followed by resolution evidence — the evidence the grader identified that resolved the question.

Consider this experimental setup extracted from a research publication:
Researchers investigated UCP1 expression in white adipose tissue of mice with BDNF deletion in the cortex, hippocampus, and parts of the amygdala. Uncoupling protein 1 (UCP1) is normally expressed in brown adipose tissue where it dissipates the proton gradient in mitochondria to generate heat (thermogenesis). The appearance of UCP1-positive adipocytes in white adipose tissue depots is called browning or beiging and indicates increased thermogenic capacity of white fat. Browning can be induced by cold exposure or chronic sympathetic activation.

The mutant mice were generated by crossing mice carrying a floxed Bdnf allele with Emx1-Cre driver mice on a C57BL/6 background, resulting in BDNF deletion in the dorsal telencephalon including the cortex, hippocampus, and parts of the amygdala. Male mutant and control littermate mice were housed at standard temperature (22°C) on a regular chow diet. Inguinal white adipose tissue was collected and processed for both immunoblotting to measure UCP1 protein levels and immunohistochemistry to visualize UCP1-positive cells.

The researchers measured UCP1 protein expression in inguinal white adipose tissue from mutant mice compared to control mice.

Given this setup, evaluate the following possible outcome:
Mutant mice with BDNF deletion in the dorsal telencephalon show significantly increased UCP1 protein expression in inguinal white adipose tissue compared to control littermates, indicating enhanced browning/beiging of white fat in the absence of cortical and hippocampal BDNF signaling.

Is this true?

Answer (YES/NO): YES